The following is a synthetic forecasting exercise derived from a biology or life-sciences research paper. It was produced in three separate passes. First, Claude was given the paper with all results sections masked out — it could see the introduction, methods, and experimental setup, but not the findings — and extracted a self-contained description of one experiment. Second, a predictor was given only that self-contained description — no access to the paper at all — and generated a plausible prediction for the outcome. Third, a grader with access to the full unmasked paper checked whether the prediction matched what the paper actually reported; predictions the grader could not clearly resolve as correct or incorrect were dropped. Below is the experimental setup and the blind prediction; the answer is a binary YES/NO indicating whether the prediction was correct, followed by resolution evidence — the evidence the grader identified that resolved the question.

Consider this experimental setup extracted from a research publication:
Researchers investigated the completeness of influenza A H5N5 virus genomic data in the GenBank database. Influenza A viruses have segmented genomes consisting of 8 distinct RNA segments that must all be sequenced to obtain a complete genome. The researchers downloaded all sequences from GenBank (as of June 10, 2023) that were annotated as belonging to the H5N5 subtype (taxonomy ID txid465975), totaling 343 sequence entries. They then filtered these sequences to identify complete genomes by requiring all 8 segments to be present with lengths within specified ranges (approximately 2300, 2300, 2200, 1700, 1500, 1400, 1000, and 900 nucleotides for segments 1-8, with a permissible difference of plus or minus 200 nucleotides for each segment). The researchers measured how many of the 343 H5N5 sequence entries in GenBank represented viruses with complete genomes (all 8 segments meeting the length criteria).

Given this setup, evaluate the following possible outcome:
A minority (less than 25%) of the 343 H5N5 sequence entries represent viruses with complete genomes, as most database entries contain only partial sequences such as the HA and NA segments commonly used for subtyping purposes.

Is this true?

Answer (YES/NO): YES